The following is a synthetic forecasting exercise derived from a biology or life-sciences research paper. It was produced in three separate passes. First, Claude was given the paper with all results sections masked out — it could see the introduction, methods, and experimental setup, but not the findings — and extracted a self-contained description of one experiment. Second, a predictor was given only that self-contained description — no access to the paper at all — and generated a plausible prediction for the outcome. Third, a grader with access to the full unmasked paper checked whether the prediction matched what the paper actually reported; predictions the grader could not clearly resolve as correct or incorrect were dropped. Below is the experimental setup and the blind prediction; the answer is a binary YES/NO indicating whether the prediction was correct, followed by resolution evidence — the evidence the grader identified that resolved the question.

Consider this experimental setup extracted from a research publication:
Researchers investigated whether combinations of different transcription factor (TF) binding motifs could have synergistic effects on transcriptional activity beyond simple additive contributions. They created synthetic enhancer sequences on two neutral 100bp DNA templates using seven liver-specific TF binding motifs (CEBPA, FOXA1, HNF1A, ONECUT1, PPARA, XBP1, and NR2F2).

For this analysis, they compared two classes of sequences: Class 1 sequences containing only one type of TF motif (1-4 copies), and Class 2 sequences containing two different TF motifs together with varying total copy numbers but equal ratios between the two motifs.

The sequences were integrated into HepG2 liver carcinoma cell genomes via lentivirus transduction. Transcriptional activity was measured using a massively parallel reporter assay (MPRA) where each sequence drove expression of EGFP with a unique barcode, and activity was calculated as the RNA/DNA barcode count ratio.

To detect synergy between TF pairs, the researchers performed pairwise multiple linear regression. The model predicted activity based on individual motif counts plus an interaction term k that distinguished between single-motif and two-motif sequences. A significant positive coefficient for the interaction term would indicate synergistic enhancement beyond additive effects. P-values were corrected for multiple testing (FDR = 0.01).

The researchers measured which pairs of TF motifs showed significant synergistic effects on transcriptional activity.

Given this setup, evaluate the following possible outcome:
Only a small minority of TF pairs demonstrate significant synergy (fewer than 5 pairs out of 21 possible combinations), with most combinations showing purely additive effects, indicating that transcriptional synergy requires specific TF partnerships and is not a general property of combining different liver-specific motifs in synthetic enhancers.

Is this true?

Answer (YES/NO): NO